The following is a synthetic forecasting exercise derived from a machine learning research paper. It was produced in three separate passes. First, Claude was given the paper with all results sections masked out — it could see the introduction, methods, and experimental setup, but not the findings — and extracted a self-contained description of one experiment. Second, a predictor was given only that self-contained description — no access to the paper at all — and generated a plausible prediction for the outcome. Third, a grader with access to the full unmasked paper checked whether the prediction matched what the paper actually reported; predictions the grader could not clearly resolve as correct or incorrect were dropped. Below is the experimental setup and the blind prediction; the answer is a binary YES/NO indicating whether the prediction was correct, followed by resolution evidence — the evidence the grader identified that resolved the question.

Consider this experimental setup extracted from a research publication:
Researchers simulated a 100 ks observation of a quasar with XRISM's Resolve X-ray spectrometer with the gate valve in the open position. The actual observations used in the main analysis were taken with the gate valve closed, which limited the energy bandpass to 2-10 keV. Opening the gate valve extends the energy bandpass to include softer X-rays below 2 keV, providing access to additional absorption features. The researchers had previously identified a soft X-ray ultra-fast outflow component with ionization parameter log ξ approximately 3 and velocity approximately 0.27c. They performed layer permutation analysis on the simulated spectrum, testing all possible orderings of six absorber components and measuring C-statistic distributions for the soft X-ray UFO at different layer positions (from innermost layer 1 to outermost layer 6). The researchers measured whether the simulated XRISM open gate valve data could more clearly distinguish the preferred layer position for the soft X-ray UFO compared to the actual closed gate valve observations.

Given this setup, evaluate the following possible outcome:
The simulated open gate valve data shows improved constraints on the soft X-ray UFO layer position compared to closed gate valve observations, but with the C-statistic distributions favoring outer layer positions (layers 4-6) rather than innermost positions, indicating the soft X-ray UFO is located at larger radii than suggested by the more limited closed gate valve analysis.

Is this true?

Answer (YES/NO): NO